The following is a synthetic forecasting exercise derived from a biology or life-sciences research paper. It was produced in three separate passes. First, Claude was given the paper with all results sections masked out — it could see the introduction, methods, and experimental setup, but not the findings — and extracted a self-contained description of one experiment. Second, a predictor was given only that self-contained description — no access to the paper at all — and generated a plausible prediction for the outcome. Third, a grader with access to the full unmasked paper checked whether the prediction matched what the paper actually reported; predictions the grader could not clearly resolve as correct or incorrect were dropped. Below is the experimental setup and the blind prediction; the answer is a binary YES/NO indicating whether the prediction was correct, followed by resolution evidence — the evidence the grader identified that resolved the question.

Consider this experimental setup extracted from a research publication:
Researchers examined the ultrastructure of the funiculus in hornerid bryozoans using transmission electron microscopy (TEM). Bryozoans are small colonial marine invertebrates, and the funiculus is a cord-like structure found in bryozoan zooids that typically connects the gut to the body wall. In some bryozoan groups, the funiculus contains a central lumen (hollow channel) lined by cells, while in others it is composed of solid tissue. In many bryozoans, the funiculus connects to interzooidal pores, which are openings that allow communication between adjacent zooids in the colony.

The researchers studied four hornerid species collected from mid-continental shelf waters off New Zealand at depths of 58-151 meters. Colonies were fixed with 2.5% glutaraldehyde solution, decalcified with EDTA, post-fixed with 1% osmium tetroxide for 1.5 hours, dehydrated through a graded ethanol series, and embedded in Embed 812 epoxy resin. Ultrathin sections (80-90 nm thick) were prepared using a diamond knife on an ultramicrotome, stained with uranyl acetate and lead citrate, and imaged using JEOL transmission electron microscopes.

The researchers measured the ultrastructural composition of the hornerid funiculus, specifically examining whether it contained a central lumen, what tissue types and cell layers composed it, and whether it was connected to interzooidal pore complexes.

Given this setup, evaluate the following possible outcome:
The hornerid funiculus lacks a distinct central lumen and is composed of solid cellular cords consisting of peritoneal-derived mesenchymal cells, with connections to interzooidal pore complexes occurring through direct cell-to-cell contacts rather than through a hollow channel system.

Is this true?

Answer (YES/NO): NO